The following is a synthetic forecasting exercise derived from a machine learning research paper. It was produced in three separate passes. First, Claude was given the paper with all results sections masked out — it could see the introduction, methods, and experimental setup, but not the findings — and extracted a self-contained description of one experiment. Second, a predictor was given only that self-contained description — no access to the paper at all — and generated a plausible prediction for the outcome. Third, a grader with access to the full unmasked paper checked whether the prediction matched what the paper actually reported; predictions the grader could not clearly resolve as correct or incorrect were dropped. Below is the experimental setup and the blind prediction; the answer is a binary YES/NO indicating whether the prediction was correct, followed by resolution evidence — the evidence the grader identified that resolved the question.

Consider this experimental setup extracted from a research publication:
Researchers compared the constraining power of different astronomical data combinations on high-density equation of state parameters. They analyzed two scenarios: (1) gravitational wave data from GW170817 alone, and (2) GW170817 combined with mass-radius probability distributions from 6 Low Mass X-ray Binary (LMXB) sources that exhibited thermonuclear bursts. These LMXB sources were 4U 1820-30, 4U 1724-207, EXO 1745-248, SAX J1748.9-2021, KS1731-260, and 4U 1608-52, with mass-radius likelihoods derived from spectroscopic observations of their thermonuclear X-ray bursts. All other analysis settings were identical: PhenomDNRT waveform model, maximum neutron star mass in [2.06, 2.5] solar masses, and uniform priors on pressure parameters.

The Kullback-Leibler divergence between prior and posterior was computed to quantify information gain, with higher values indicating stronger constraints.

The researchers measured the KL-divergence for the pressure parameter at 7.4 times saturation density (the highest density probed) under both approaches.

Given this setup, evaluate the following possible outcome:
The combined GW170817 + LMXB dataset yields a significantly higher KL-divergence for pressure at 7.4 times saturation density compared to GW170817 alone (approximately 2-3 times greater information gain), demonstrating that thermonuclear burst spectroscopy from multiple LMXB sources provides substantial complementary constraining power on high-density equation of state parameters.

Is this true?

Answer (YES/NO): NO